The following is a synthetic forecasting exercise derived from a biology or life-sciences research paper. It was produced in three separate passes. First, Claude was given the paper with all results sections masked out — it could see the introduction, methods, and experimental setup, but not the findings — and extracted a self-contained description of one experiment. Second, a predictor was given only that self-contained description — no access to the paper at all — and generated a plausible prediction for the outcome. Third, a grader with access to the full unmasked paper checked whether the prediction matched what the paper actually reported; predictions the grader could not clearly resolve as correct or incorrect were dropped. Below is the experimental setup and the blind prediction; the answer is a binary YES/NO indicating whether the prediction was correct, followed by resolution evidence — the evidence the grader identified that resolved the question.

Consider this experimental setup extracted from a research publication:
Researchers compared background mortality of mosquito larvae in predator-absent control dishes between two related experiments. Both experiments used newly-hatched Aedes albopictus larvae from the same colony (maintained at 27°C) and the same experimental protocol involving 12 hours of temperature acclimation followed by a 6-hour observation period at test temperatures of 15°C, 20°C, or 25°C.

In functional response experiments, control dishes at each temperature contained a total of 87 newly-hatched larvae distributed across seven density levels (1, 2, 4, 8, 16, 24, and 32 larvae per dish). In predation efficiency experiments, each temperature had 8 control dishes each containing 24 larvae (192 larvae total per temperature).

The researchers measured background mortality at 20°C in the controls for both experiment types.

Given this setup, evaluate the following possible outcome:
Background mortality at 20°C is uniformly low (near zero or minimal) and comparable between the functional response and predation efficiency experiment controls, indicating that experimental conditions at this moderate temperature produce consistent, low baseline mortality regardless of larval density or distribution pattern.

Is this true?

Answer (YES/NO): NO